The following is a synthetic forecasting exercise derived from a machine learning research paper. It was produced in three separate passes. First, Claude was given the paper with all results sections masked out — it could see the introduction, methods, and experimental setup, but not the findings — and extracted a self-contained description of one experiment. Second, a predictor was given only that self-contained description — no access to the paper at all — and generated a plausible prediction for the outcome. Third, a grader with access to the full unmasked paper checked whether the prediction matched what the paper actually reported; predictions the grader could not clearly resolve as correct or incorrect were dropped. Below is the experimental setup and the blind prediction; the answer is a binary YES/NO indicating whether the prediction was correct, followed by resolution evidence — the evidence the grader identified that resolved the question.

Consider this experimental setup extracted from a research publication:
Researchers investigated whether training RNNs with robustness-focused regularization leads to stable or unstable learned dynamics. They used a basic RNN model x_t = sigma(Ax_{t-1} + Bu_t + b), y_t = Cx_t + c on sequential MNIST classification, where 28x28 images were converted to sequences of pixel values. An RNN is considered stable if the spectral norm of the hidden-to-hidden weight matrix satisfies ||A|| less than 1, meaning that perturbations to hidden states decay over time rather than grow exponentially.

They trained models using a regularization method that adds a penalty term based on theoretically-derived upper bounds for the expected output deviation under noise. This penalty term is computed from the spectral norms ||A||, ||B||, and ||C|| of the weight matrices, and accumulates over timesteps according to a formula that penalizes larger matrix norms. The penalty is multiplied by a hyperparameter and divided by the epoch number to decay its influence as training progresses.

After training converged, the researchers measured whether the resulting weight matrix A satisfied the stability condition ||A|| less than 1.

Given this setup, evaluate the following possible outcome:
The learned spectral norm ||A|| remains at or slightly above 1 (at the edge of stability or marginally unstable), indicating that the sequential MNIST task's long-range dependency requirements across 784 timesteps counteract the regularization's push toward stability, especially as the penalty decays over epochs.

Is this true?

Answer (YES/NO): YES